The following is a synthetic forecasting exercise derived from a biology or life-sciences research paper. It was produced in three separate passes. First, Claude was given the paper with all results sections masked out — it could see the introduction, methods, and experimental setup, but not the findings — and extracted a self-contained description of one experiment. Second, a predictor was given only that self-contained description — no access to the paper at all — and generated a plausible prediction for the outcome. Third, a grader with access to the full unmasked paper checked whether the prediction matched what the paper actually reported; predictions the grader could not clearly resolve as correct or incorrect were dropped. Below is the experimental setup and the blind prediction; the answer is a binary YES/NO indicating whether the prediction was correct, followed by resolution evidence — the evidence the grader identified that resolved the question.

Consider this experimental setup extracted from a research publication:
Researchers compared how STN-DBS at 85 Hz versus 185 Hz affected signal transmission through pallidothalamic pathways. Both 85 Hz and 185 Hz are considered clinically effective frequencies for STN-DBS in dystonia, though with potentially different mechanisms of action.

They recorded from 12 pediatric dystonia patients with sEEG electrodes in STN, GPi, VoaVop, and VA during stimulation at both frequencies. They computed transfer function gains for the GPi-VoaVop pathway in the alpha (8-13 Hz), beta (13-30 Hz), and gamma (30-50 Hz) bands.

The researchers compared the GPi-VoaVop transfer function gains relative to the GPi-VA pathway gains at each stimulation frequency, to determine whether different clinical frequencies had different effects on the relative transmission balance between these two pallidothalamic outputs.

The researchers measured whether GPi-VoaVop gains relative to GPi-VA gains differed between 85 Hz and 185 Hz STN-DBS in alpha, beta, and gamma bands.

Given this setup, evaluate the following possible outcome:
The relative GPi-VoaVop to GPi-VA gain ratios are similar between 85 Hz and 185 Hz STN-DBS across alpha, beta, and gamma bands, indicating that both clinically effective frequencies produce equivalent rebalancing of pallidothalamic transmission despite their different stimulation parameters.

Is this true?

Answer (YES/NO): NO